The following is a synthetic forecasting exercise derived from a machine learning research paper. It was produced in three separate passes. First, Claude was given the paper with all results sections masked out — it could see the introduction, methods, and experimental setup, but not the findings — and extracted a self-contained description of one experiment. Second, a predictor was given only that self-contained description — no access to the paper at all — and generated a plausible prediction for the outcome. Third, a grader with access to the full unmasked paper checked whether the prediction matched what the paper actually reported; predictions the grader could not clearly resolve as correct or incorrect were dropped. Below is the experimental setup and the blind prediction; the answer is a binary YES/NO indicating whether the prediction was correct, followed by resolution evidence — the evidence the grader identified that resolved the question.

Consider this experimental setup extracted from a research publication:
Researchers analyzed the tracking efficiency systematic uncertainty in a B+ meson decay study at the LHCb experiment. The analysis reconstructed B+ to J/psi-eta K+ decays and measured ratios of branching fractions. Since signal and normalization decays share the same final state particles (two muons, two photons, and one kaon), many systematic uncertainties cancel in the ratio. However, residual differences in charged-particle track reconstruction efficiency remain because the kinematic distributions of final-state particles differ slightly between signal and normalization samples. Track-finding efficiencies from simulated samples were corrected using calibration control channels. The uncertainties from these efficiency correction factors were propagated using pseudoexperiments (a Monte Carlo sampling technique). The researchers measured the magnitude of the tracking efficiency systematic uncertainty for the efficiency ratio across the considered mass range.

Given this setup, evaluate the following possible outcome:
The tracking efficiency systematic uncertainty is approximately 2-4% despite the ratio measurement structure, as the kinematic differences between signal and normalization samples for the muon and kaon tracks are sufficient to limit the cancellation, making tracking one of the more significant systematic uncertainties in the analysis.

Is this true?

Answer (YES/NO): NO